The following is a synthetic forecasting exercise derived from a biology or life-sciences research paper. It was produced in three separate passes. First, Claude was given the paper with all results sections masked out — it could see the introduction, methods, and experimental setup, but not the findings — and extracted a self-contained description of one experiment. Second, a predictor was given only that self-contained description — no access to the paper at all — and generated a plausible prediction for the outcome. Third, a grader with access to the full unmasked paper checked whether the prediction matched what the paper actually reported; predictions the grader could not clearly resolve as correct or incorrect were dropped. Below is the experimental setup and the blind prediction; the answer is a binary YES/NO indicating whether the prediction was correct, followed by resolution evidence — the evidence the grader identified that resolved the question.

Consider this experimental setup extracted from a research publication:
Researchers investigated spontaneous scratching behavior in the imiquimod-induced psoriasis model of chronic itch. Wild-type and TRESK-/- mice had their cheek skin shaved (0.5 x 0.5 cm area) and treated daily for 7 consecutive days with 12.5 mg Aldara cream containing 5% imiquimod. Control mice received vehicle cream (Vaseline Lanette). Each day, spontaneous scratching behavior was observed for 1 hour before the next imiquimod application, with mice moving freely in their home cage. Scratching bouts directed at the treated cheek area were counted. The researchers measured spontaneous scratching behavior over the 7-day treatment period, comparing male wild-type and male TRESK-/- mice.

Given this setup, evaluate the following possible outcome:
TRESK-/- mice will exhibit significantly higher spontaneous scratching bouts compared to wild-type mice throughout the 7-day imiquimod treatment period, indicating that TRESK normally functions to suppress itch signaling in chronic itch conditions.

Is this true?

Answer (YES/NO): NO